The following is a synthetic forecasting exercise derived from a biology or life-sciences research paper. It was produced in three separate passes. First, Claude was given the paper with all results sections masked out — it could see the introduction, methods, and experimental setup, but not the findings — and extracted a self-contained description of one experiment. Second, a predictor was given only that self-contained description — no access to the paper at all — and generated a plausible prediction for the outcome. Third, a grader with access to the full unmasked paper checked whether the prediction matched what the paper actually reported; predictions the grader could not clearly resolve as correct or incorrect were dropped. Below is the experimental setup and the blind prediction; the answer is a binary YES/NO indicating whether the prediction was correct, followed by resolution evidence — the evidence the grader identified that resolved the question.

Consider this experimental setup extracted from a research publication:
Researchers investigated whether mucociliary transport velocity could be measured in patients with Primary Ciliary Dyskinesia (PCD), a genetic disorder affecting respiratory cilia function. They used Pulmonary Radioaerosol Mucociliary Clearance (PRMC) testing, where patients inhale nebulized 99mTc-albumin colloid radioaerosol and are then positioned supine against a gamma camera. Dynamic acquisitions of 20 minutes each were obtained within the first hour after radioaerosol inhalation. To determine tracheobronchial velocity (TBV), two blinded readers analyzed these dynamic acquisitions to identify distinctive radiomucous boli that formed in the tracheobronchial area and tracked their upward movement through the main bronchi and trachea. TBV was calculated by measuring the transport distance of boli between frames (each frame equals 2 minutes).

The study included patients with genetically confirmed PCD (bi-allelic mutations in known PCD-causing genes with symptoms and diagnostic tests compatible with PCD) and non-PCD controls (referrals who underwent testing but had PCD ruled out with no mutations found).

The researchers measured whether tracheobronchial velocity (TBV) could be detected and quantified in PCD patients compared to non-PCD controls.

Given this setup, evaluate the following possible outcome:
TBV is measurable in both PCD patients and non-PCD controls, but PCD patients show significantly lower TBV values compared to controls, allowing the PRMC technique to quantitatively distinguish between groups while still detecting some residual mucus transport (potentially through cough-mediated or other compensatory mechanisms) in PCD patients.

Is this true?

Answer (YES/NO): NO